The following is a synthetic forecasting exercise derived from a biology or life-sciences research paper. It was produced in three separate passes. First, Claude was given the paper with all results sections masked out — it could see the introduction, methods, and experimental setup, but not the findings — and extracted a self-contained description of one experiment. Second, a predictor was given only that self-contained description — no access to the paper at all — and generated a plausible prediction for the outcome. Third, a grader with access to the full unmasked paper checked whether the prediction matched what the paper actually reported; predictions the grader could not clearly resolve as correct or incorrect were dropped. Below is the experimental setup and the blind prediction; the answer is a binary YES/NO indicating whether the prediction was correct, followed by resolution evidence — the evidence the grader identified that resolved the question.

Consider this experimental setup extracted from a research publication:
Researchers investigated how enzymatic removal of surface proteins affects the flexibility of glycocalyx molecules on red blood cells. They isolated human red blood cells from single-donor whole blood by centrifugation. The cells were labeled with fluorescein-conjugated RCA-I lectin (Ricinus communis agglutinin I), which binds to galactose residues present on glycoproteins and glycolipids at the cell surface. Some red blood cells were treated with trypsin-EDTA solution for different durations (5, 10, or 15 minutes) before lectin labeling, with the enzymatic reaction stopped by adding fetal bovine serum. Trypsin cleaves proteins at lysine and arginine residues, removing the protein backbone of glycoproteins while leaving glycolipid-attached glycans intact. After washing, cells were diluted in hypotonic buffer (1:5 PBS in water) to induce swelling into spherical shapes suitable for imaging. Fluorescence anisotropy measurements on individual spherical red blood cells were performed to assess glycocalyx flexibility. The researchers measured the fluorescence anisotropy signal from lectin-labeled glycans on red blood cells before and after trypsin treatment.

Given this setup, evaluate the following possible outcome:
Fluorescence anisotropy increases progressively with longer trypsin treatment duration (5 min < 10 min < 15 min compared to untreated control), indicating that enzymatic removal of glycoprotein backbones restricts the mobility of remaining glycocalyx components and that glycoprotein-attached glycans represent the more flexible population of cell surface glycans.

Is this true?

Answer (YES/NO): NO